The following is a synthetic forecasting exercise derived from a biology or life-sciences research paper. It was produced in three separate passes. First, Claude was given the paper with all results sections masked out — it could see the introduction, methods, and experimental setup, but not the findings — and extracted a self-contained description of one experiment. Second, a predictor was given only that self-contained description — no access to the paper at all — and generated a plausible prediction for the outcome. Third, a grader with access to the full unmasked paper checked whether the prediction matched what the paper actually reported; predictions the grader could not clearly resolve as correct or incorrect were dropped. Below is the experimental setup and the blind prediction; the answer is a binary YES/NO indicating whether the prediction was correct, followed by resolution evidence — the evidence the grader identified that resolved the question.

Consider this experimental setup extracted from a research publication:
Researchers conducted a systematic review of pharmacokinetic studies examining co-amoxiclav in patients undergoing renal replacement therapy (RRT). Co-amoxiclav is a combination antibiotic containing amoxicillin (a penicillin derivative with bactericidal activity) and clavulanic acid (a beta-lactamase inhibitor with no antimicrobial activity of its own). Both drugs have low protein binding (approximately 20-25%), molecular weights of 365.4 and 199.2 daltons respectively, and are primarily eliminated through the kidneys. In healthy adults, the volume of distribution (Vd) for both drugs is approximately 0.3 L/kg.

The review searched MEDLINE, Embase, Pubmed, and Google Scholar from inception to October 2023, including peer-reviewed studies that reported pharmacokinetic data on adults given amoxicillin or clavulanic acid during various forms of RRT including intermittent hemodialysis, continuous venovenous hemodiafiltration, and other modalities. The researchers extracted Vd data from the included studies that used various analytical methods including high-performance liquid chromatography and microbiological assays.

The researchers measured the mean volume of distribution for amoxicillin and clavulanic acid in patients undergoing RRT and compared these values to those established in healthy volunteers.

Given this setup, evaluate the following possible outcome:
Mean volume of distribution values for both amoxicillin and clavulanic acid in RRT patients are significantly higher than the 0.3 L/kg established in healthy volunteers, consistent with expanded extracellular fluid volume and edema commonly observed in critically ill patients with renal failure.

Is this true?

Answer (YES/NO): NO